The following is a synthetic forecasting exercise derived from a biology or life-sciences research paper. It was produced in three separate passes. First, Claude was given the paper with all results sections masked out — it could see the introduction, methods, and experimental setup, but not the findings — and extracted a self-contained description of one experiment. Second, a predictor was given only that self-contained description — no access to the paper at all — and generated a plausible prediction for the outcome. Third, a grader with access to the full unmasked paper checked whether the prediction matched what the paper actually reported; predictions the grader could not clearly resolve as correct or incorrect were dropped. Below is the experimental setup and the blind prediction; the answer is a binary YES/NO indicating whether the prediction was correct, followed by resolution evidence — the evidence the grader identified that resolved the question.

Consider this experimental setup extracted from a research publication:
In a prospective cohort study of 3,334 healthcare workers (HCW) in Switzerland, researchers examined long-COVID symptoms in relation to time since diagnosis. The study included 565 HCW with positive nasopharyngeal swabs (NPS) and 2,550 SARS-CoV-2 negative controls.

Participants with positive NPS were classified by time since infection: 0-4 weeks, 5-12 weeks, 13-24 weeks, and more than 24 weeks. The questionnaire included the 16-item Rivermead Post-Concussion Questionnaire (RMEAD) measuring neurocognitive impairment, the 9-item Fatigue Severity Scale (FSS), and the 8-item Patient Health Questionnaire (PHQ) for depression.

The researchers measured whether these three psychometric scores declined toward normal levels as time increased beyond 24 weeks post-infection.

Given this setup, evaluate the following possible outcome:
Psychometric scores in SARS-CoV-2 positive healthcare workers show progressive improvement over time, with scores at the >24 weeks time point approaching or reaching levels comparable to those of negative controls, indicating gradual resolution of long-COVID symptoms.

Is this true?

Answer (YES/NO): NO